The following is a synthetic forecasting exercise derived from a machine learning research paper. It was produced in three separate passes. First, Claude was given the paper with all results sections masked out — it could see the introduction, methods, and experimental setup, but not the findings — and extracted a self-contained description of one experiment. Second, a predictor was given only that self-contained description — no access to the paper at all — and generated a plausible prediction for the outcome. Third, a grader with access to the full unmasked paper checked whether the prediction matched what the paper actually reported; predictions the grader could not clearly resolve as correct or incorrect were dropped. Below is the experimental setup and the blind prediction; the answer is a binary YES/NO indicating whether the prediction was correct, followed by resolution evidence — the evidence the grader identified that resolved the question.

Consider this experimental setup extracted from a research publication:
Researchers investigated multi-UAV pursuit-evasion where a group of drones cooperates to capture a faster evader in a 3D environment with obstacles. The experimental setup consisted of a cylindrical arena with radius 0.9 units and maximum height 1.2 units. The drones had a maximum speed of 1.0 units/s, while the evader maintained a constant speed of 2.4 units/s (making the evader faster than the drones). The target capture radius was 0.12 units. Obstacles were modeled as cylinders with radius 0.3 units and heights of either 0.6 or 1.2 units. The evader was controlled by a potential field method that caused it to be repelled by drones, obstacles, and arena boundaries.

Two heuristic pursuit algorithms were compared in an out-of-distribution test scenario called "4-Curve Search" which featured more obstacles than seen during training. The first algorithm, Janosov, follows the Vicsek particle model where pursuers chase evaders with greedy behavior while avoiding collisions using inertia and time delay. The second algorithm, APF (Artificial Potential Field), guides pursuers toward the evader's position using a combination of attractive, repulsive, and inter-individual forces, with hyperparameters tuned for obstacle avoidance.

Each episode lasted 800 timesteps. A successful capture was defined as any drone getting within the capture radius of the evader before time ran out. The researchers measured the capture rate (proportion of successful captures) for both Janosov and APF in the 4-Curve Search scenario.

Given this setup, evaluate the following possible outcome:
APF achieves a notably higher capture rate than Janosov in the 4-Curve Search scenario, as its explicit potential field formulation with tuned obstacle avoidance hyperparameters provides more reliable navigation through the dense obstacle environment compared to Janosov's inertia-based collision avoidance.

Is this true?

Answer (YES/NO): NO